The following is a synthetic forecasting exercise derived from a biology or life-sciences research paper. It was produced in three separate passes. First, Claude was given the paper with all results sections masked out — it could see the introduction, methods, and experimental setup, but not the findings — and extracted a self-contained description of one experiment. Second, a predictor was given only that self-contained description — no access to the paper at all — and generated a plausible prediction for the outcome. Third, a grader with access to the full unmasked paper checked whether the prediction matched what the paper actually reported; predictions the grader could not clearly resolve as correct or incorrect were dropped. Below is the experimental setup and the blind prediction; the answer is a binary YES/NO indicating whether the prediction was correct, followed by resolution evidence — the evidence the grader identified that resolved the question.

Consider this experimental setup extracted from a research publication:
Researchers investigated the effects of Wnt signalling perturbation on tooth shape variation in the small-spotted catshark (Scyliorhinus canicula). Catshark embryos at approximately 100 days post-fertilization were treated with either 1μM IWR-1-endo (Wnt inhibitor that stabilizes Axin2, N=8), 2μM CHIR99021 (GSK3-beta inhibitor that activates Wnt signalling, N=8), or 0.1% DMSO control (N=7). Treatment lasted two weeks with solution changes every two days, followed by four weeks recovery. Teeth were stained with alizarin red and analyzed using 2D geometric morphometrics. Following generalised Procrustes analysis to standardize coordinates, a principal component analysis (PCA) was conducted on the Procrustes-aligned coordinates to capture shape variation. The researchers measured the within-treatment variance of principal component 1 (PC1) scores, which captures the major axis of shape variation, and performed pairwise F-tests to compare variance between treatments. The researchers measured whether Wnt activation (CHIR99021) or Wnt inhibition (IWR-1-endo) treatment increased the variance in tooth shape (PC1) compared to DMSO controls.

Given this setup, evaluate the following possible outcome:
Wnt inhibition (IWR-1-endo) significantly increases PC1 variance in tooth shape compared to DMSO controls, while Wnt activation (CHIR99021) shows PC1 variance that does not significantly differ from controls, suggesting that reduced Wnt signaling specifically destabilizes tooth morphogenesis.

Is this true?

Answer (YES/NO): YES